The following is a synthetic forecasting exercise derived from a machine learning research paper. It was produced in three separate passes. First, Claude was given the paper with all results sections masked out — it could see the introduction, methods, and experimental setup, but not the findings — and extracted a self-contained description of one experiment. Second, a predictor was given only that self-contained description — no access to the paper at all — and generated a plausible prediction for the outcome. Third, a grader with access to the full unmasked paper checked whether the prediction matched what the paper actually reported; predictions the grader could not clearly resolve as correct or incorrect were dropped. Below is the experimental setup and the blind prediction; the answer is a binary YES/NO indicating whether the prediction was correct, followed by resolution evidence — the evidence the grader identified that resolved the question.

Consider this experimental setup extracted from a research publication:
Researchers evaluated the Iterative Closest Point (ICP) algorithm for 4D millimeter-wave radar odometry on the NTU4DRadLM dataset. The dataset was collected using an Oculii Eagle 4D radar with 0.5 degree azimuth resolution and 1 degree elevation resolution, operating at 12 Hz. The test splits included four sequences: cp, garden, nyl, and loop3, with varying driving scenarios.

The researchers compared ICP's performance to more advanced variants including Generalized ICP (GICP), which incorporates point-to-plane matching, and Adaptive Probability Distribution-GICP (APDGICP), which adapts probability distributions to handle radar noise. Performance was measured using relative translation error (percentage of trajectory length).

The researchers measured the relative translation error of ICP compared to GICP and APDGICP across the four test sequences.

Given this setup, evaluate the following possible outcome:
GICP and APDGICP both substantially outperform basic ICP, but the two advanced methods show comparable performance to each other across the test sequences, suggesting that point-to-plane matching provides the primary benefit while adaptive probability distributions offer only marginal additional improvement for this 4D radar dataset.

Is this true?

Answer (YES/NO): YES